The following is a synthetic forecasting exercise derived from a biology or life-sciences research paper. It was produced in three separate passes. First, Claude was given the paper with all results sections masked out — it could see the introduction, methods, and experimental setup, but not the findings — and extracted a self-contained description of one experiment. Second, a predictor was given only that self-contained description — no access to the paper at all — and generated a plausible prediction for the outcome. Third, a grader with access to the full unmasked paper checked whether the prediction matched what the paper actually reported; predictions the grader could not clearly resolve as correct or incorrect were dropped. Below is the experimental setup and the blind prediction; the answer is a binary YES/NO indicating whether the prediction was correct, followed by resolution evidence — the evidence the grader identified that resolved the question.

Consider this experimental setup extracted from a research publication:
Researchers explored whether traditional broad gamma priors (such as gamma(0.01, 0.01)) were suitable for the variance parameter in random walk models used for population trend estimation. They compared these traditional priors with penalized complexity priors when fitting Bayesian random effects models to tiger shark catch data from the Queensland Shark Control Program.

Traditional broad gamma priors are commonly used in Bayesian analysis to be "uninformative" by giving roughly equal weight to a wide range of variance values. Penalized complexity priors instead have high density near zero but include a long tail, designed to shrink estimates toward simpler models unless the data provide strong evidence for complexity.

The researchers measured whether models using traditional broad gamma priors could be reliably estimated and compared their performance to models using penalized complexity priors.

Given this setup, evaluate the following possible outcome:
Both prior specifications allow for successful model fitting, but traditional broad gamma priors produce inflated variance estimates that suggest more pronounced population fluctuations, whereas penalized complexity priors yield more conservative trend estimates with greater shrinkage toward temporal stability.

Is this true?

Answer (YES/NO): NO